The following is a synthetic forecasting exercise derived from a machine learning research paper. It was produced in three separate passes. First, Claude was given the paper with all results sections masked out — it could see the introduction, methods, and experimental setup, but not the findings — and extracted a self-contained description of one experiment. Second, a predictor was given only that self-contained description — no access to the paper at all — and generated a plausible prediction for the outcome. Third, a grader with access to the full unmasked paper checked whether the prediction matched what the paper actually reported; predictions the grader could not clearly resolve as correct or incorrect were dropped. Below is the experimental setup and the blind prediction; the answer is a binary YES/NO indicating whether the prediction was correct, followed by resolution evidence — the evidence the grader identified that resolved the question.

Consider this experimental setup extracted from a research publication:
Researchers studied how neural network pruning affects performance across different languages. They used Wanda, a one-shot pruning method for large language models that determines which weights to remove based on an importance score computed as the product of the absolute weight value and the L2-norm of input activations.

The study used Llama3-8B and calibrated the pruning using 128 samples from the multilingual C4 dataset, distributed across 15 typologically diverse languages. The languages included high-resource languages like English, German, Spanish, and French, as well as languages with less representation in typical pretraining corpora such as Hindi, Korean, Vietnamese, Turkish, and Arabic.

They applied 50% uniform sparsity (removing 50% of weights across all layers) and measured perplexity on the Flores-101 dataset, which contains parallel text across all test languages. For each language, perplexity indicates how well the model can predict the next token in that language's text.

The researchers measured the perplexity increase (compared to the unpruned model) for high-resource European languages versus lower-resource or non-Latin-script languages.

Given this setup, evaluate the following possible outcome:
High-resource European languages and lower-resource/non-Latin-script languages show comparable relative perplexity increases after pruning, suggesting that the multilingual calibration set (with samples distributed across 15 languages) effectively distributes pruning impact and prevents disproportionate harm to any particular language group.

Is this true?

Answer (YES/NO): NO